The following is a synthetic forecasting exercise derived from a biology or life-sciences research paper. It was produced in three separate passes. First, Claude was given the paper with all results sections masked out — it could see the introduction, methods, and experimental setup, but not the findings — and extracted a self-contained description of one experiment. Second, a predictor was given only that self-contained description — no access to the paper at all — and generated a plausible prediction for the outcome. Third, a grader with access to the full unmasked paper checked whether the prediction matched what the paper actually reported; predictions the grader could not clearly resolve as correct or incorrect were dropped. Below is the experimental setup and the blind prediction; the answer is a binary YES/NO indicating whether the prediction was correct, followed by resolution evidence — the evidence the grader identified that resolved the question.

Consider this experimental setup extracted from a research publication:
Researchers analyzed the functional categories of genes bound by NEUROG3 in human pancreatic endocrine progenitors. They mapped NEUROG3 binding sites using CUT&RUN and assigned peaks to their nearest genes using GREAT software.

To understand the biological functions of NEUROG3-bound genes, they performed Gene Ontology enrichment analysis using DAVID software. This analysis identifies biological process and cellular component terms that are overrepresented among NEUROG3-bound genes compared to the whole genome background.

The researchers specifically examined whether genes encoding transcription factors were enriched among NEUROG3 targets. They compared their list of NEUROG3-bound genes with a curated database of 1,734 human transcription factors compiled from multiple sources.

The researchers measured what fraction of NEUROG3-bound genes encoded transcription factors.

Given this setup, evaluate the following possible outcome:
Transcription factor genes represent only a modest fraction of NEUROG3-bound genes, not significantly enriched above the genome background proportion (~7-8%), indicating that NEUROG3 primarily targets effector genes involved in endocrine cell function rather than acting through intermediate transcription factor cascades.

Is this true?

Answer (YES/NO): NO